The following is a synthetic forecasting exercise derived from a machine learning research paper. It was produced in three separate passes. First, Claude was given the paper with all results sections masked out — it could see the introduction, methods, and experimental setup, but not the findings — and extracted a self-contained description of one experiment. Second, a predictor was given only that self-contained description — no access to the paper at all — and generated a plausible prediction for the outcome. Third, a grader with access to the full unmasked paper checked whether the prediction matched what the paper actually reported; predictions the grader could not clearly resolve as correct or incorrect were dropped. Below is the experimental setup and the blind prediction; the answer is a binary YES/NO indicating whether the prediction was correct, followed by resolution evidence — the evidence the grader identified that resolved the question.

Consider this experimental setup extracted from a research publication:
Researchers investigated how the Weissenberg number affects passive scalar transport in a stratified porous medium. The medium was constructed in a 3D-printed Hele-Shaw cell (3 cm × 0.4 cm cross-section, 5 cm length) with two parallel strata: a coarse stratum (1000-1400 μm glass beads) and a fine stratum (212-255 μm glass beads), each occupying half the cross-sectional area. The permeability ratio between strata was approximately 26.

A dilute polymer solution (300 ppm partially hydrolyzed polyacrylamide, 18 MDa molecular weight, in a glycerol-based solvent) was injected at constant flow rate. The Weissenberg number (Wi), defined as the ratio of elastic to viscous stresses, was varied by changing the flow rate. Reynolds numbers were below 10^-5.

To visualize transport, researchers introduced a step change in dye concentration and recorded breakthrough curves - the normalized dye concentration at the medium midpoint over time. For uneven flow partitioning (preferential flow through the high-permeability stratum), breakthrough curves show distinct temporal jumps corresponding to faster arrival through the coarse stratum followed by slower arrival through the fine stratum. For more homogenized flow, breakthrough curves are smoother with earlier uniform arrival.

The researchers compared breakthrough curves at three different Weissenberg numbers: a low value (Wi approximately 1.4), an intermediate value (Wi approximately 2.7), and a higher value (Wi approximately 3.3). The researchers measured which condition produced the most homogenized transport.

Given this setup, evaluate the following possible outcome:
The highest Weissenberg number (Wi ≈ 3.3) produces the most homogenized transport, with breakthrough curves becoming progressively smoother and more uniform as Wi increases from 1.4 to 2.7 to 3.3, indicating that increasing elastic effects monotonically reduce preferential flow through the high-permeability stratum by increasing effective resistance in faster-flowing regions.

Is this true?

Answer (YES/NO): NO